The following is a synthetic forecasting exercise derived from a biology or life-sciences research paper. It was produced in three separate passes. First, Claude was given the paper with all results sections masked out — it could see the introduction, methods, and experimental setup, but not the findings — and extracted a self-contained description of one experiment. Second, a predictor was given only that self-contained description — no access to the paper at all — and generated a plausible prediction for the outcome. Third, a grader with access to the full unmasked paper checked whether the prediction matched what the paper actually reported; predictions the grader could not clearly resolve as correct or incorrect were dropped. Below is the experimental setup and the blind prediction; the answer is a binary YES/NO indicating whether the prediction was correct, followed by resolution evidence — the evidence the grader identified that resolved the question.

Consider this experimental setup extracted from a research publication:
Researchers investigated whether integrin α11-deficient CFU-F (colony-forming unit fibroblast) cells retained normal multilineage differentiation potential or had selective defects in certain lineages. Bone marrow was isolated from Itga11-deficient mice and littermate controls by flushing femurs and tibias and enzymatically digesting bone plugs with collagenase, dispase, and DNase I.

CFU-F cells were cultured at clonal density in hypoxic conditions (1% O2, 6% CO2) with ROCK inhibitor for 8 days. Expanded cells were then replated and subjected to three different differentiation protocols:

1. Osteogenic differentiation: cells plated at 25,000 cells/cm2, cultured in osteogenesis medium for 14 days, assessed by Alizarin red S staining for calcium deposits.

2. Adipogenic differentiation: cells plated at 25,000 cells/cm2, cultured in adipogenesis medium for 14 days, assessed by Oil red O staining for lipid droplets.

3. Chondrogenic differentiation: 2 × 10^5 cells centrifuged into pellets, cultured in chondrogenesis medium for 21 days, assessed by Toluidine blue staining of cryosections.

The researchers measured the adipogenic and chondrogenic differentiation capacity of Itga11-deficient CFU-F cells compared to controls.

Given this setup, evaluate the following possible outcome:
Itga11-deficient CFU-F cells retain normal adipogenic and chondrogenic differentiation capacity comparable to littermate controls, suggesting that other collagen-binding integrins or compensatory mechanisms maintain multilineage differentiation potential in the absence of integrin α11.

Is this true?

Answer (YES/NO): YES